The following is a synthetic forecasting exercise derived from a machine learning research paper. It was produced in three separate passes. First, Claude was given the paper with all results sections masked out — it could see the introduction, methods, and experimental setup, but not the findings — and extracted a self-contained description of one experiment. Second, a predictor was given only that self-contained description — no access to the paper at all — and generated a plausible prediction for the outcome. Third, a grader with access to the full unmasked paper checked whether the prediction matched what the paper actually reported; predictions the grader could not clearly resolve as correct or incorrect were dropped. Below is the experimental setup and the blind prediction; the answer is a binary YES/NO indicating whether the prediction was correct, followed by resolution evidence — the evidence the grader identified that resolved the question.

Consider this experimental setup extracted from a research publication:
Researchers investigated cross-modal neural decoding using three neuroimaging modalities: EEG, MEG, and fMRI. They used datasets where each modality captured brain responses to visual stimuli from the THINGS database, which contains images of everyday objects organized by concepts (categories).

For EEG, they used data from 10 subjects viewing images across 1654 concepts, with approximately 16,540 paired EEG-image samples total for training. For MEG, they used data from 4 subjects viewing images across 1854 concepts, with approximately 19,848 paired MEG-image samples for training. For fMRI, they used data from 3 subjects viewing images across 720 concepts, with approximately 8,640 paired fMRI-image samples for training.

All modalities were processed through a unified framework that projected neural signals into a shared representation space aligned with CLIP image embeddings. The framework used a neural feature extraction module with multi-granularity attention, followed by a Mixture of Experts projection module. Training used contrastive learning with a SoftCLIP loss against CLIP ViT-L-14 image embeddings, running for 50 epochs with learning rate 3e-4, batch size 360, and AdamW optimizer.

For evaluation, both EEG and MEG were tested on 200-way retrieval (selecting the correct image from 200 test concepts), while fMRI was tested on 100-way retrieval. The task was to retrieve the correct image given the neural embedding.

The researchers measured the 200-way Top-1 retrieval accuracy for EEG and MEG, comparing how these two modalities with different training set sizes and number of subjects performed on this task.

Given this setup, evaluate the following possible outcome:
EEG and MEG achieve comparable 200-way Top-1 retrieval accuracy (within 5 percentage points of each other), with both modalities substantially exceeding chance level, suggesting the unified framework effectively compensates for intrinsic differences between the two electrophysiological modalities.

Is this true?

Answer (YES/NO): NO